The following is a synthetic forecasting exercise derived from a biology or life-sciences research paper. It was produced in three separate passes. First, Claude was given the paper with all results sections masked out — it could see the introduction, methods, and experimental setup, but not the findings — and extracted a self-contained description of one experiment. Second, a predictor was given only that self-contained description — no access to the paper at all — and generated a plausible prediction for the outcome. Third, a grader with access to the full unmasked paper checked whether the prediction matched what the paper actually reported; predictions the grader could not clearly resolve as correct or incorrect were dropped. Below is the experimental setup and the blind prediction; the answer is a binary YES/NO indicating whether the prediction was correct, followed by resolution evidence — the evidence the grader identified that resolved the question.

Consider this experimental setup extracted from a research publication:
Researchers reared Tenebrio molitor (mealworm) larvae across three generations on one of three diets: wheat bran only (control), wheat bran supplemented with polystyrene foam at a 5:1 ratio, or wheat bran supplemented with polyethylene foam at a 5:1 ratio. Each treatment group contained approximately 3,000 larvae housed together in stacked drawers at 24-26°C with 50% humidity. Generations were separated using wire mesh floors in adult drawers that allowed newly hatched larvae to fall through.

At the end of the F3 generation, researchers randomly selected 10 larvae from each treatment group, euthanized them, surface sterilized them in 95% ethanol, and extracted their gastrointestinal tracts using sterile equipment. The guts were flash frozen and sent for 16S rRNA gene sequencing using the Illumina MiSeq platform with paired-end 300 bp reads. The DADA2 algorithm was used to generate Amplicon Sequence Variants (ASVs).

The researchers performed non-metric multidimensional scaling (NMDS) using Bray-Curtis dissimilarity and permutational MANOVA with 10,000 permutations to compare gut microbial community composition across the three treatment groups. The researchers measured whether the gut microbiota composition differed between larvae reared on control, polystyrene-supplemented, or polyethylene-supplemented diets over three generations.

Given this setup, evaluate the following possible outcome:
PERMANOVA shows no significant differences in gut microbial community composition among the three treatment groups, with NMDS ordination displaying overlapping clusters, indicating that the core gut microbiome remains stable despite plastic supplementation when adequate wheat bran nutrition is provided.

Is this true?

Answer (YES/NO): NO